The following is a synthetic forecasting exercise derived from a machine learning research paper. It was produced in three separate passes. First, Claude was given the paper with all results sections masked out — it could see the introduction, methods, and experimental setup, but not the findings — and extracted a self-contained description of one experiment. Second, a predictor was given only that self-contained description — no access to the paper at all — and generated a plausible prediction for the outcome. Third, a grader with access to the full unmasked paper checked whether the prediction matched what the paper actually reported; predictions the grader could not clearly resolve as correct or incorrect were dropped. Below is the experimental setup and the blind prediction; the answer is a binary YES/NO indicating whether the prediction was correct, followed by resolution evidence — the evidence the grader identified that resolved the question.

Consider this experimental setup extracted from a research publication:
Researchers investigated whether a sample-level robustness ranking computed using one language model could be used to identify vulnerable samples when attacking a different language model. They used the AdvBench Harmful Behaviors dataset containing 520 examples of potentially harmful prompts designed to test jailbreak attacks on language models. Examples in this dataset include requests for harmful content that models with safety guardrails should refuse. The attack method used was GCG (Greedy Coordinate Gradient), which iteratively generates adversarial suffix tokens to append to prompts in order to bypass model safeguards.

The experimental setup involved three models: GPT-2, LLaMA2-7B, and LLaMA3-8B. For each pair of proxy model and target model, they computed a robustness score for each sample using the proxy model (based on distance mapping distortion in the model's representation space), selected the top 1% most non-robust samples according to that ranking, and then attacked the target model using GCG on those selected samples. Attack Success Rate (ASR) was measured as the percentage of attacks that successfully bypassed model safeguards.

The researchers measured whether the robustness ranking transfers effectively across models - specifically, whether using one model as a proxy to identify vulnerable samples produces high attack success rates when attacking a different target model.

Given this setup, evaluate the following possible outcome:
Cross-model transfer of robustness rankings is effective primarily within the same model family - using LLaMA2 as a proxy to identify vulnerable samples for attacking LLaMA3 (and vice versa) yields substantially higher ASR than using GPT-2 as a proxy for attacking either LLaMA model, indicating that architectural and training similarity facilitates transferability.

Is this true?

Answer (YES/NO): NO